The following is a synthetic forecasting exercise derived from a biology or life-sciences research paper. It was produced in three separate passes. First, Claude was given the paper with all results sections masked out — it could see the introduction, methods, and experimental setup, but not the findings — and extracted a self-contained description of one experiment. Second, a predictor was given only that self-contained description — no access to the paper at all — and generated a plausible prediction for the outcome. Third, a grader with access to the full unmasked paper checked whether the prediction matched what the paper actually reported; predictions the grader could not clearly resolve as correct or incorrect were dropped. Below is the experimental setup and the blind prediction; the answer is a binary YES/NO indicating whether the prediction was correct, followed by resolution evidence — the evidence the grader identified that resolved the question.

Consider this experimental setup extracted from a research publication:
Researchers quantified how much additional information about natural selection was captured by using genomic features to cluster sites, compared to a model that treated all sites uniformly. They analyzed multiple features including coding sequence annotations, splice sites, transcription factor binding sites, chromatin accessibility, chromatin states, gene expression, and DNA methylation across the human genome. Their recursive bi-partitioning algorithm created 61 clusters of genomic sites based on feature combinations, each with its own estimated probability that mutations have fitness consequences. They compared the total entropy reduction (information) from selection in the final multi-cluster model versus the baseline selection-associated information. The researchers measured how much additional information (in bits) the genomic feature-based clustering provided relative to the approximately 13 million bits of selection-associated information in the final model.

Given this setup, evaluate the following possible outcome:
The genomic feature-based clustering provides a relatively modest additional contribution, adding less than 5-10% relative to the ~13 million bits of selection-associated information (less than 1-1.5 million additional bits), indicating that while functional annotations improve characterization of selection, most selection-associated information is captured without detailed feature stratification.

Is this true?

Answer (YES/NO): NO